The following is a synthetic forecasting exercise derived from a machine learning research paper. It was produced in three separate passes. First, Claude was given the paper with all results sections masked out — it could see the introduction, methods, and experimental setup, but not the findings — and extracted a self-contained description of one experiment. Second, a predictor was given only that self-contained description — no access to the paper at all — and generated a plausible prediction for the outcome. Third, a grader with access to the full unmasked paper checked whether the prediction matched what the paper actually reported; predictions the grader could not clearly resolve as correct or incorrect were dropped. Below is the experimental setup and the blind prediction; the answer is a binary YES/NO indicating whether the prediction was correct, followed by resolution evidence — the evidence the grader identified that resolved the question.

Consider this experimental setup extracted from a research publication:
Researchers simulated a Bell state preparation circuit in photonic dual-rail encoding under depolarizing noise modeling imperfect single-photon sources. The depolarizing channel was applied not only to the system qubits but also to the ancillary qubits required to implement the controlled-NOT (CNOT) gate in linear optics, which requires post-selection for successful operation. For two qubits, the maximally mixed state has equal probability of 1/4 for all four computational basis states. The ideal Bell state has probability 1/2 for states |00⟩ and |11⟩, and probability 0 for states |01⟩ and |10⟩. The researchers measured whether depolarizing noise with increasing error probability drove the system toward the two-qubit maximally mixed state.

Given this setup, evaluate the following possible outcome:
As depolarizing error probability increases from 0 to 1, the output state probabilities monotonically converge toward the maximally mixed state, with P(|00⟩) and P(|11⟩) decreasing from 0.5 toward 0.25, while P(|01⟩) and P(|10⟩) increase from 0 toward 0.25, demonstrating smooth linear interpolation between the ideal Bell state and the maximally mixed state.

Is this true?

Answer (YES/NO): NO